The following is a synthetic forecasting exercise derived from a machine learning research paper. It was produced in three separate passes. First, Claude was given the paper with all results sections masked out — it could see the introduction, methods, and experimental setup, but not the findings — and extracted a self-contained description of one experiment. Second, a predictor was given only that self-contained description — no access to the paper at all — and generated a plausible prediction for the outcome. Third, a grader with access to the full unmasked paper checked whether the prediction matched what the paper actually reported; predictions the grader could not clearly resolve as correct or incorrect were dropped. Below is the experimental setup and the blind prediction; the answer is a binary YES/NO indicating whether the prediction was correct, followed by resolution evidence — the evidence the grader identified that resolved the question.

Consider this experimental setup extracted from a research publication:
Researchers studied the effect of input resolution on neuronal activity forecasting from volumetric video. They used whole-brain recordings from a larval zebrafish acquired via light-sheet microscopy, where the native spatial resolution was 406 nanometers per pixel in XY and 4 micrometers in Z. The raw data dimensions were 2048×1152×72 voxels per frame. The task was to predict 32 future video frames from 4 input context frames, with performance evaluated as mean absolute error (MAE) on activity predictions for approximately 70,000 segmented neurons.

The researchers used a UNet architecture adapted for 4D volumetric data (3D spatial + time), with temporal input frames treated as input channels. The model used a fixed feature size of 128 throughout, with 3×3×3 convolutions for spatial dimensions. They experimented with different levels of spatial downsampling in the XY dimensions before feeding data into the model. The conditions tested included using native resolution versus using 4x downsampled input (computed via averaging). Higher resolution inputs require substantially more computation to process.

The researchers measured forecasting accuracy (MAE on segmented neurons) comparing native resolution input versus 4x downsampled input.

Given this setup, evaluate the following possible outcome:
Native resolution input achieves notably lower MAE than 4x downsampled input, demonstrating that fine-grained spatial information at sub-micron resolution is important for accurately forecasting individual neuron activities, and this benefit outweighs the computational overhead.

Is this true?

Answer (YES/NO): NO